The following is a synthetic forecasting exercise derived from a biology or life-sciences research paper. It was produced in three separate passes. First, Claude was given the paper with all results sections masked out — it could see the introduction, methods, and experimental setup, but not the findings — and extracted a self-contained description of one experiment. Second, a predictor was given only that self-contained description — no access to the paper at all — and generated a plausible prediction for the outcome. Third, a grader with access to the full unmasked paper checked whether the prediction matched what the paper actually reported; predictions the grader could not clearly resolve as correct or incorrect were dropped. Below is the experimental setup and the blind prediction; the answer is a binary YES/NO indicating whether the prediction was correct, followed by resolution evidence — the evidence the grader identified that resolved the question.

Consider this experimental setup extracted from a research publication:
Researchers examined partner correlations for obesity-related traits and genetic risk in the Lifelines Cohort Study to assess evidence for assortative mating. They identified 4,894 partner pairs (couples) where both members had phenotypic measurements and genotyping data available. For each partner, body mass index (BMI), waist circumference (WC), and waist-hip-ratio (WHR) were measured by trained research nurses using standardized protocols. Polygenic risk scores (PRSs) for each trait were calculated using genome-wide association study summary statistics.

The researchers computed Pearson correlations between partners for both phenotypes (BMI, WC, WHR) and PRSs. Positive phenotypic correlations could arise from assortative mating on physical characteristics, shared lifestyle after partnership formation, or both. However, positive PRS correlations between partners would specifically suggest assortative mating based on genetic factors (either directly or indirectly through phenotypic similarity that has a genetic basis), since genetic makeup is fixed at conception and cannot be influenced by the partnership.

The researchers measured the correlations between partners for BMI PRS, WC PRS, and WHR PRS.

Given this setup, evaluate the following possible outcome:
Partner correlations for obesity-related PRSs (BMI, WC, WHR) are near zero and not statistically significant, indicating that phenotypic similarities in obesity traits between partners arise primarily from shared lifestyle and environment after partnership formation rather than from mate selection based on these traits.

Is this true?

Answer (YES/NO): NO